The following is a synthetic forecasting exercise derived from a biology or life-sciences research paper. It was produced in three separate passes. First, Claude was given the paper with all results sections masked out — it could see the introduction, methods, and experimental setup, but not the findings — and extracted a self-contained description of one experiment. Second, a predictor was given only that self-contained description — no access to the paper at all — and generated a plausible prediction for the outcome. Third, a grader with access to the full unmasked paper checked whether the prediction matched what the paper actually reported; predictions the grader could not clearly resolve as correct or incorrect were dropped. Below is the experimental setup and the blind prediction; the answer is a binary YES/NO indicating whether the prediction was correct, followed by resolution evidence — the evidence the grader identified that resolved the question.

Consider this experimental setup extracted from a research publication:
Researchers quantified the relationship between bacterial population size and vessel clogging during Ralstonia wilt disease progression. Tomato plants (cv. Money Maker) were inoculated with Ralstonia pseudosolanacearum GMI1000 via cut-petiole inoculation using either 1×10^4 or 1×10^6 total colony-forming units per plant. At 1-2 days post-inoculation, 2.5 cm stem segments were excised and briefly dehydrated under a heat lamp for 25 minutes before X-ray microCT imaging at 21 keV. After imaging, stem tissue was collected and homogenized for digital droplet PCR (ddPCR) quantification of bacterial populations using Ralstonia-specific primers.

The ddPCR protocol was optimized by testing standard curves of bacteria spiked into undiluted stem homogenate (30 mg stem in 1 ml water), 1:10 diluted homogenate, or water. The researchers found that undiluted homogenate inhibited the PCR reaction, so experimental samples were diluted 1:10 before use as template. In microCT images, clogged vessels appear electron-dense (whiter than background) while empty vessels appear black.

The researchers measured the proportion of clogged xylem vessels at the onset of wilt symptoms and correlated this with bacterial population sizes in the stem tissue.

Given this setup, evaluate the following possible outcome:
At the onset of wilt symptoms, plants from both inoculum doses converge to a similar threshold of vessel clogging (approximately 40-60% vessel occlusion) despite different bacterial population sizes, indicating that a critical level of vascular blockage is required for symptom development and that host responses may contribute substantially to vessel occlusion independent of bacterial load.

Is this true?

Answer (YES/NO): NO